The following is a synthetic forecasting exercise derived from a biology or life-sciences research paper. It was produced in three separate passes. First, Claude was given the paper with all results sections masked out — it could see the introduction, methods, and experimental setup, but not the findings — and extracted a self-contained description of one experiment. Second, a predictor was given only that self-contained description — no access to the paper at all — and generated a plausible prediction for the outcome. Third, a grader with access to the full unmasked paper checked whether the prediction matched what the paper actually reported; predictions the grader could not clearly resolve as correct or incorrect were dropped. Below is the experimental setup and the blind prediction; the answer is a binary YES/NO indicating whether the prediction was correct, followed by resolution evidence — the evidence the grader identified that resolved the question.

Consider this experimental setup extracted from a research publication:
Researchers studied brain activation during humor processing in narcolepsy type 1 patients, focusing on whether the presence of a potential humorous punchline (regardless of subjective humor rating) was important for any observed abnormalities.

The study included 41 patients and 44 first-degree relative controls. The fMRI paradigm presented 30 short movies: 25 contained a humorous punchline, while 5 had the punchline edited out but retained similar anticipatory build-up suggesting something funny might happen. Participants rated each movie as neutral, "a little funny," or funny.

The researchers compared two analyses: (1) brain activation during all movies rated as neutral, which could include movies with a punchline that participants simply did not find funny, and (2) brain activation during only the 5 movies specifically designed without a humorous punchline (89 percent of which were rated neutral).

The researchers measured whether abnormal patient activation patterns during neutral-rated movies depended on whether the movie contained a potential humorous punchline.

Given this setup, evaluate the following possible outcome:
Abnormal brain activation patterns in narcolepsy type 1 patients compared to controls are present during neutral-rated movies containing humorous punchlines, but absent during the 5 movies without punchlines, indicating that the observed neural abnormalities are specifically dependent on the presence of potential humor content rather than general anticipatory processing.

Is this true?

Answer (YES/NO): YES